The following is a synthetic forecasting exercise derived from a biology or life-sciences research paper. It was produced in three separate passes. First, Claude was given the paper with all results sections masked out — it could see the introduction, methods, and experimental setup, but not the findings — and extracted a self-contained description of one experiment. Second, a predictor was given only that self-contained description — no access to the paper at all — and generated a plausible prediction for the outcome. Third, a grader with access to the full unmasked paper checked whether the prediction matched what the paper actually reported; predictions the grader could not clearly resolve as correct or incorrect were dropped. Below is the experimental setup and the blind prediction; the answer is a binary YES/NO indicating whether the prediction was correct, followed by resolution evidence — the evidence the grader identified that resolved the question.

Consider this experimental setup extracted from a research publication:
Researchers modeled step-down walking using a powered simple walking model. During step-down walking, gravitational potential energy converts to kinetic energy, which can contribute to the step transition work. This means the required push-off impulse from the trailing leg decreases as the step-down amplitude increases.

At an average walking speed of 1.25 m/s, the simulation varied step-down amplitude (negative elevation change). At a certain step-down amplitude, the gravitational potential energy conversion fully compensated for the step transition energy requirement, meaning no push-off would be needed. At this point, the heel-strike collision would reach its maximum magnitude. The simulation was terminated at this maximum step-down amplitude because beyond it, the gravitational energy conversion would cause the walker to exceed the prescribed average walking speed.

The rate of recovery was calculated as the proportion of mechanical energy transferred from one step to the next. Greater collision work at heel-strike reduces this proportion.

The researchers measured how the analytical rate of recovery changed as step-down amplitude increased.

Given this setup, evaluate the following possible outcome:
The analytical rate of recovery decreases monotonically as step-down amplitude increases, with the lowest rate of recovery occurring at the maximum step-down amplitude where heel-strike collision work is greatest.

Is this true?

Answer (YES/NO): YES